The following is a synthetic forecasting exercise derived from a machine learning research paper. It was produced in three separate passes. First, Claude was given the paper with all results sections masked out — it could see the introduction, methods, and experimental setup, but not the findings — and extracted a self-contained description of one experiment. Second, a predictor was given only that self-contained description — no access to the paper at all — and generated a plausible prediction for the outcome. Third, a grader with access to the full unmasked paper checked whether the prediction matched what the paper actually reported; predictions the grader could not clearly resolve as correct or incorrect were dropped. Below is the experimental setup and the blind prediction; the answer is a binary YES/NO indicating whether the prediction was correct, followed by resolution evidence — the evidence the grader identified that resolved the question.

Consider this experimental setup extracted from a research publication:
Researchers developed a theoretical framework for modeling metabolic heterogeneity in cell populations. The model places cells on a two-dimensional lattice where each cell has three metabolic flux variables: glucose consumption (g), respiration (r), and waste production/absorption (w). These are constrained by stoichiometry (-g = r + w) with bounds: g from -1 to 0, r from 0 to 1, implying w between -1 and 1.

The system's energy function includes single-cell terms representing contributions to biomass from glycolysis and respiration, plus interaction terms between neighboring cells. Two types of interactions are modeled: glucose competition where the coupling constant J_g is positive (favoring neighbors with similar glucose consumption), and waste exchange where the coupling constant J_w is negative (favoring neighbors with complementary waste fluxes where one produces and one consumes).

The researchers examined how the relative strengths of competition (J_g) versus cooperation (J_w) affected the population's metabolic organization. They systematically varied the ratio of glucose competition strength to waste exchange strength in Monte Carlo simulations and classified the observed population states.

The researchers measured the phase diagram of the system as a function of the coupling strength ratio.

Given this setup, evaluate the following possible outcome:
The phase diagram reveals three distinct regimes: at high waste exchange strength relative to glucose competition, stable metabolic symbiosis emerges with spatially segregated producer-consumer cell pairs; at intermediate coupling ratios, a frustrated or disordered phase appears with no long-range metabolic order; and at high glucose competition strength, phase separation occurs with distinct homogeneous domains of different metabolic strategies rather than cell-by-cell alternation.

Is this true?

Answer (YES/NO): NO